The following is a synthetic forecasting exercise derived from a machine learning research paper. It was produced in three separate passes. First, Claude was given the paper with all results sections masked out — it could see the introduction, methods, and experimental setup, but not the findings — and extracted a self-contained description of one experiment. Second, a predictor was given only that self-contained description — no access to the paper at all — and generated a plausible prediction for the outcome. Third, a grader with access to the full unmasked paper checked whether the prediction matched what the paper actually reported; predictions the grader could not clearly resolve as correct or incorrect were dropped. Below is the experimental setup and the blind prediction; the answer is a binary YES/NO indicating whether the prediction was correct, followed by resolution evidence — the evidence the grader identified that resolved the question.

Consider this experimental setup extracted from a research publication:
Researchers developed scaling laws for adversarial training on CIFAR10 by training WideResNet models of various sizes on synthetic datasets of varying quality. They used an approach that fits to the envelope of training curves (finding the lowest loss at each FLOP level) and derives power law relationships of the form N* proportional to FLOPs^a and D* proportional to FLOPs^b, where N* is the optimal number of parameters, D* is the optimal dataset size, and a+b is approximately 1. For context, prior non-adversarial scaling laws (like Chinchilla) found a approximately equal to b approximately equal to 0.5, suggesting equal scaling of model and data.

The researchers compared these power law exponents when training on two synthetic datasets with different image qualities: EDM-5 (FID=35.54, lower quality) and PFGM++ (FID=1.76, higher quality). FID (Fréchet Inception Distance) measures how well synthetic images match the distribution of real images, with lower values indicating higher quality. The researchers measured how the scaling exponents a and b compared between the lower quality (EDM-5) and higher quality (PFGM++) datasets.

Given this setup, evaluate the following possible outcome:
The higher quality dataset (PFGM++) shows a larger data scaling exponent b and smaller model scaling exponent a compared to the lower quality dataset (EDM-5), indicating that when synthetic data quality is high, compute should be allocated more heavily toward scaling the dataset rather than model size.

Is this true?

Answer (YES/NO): NO